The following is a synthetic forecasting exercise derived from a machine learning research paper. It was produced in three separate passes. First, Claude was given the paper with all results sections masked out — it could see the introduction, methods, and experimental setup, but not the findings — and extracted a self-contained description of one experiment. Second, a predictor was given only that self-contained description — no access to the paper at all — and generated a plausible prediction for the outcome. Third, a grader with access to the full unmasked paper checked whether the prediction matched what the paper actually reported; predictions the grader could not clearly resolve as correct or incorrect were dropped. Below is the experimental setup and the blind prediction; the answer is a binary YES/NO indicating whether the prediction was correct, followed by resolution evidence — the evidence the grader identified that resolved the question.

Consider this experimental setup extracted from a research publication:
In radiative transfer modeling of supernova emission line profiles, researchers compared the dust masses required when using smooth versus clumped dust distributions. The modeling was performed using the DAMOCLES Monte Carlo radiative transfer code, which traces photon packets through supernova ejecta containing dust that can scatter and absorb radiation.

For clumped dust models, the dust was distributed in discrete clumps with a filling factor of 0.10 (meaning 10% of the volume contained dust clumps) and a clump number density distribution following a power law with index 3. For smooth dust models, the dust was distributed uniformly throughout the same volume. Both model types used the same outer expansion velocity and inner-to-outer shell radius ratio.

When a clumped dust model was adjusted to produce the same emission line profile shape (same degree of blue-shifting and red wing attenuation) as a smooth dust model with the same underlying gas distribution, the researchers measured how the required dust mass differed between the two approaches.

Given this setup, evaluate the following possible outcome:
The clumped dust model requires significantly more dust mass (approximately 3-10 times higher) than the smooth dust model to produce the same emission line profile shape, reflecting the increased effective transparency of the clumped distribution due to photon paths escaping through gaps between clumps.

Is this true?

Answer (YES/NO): NO